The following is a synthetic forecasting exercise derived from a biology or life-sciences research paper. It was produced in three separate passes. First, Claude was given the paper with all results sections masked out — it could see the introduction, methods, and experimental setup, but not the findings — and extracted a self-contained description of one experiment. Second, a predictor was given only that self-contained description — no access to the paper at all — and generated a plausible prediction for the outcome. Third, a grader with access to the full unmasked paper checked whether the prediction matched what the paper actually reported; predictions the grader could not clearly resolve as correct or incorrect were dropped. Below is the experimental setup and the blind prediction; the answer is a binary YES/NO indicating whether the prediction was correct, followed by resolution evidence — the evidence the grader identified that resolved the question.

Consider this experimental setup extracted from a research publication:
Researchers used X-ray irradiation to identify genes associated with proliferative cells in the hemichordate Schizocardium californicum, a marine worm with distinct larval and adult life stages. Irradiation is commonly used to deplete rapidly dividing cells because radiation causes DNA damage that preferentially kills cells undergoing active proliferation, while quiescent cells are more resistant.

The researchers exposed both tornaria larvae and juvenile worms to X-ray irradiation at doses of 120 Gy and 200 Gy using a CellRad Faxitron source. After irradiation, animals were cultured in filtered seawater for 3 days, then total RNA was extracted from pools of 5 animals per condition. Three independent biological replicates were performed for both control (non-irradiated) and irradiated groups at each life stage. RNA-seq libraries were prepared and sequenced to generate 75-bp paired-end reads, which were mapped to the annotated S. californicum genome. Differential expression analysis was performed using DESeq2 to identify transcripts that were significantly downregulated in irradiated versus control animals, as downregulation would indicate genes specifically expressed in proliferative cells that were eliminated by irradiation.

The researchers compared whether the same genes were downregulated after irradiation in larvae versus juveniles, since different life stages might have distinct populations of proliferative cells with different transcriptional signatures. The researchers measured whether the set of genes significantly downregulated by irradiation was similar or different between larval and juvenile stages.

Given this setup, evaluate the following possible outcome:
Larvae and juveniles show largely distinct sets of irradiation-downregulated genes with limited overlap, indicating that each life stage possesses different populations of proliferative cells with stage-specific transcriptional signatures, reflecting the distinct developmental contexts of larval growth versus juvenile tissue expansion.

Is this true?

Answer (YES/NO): YES